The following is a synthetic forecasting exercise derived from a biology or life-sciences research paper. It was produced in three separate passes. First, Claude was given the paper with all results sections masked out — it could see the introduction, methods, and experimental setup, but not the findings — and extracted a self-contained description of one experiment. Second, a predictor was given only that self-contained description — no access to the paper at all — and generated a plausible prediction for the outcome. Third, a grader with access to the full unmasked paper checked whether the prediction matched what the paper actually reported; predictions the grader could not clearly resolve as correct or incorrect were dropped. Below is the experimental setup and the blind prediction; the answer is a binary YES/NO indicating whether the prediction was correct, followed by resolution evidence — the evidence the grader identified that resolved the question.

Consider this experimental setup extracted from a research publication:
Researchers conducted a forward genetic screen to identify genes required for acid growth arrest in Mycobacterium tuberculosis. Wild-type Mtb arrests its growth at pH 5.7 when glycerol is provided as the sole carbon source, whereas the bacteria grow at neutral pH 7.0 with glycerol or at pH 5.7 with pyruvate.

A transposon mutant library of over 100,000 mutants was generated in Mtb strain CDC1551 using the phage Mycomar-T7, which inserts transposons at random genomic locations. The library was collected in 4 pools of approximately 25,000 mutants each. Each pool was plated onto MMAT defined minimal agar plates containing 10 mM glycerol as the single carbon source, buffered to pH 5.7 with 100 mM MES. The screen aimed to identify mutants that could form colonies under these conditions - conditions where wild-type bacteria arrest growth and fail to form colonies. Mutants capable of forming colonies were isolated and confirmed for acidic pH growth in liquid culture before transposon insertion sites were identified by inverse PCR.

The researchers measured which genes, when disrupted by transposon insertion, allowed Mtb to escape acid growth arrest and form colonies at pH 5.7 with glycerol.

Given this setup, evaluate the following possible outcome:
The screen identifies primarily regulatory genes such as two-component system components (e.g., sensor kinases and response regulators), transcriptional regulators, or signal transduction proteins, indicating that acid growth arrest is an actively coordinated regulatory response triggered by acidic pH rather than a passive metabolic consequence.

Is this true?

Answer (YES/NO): NO